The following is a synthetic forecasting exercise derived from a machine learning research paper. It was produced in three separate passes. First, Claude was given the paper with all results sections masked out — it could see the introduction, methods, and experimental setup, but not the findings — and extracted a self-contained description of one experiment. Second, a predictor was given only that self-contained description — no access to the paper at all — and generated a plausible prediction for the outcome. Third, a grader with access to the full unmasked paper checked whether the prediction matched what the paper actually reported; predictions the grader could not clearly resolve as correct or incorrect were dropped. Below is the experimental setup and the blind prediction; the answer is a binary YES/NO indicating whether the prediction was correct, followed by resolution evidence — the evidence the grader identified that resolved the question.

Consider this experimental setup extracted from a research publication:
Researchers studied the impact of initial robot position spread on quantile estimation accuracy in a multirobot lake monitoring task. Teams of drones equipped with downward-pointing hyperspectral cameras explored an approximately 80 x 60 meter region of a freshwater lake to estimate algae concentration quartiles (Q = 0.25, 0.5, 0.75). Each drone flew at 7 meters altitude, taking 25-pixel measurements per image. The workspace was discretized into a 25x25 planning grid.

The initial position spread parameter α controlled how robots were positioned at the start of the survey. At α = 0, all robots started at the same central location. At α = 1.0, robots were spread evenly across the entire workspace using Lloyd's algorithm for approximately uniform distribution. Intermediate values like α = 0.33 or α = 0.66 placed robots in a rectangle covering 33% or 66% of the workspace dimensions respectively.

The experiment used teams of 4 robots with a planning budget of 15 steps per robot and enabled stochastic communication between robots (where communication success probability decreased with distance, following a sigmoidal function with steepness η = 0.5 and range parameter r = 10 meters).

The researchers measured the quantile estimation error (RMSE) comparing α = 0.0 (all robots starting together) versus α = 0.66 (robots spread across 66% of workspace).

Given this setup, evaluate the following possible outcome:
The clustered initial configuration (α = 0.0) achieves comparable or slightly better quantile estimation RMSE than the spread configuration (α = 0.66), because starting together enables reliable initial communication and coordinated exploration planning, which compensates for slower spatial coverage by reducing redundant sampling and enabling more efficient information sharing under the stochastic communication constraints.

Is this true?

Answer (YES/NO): NO